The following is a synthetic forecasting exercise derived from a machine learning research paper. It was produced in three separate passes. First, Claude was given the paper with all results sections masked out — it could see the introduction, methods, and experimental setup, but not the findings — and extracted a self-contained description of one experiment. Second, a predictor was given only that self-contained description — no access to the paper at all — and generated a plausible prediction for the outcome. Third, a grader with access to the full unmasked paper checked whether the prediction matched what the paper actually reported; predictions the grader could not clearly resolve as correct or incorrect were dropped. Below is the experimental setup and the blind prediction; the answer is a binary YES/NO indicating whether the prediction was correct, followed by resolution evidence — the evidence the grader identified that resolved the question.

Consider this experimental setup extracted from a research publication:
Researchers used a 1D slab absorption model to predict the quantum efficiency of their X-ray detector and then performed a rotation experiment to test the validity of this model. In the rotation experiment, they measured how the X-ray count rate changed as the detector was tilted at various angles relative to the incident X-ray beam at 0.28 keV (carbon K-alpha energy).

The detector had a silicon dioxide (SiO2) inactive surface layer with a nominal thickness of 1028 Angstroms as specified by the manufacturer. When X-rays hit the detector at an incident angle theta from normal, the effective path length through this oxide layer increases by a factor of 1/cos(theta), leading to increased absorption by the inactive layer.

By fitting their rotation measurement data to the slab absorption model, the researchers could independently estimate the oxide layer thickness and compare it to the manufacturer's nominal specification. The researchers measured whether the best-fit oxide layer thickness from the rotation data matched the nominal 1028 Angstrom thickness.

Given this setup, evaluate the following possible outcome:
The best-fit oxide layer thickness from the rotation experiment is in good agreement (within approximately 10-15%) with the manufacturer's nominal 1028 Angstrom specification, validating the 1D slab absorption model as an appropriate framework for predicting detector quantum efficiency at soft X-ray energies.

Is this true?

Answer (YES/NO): YES